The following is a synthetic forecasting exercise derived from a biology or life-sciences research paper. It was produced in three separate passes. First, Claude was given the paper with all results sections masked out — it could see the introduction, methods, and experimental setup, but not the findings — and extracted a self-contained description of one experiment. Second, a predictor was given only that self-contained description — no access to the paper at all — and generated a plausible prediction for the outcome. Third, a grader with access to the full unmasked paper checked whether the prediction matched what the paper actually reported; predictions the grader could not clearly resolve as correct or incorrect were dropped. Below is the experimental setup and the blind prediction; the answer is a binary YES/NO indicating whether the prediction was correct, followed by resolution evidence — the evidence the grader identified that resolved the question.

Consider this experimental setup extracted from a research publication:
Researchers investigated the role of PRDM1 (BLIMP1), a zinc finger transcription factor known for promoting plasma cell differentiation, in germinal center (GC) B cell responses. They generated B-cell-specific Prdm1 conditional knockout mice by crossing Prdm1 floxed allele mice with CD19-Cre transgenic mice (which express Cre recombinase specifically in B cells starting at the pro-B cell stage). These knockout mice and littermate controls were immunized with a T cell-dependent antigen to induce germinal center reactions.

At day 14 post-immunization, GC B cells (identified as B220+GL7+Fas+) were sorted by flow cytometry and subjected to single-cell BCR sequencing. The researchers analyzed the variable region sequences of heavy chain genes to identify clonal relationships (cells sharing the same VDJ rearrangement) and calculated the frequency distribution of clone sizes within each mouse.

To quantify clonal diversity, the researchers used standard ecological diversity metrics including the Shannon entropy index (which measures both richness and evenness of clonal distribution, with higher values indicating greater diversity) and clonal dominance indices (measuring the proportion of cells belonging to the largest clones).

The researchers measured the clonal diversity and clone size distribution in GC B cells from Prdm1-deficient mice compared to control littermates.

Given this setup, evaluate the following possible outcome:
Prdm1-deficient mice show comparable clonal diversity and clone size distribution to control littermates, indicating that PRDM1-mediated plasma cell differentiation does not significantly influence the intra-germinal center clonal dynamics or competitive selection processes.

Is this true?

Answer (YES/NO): NO